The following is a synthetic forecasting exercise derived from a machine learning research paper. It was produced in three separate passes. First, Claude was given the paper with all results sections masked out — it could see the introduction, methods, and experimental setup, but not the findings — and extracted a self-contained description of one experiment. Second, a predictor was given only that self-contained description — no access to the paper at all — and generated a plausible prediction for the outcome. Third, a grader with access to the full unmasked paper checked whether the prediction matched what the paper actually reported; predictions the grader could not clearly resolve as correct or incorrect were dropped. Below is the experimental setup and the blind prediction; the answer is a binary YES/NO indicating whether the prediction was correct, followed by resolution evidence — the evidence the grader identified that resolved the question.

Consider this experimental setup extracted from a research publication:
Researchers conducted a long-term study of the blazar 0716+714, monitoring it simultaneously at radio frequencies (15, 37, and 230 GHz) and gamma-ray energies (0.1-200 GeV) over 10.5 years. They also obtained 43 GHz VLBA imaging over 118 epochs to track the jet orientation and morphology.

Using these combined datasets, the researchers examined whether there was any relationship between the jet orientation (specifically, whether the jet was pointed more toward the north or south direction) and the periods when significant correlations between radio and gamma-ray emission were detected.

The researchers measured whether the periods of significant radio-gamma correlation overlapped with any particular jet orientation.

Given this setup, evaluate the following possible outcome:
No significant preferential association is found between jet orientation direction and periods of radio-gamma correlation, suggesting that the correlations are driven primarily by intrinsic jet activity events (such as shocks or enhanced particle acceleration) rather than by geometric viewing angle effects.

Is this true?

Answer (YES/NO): NO